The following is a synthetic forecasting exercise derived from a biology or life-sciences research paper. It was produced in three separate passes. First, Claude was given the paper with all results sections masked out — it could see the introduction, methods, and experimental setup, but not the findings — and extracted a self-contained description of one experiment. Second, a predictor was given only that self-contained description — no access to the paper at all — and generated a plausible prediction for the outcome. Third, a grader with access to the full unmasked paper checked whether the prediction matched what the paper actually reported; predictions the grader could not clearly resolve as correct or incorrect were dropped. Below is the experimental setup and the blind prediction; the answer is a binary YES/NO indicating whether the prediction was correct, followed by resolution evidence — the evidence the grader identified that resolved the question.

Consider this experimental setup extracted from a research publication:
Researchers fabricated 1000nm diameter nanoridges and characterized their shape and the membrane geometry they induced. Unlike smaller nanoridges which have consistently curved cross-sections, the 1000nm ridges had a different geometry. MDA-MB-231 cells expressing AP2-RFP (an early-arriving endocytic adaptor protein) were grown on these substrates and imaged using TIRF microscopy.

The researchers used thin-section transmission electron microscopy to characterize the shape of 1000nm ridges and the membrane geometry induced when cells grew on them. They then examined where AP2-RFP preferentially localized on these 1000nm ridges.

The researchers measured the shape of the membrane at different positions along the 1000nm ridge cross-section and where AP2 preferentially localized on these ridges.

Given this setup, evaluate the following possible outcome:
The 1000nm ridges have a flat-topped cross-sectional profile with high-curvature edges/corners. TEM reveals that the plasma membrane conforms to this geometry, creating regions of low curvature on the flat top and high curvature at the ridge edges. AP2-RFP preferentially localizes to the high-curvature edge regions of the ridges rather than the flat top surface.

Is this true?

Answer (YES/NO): YES